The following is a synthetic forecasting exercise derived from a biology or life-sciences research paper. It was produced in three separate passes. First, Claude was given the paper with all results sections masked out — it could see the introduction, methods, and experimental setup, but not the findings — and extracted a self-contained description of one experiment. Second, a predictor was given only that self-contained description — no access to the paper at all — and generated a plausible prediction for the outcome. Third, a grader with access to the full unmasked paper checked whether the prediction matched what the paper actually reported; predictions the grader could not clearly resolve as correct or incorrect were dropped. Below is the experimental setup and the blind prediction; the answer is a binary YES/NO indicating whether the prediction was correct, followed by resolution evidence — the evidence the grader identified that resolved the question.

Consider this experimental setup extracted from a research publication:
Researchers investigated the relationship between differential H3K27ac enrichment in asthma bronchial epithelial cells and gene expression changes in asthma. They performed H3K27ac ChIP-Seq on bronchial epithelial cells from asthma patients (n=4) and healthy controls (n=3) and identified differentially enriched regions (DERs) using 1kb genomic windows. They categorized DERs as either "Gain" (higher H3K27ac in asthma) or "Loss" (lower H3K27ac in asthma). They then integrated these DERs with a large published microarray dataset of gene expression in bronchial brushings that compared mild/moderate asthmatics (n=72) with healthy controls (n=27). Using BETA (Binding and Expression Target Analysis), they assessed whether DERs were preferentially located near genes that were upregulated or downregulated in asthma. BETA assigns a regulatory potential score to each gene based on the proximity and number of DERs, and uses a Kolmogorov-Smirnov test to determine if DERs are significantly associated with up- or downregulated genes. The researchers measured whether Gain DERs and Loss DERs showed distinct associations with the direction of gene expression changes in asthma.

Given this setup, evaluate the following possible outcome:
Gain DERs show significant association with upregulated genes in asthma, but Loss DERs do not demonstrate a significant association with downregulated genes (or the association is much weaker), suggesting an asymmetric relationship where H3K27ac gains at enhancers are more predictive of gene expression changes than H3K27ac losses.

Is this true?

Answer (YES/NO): NO